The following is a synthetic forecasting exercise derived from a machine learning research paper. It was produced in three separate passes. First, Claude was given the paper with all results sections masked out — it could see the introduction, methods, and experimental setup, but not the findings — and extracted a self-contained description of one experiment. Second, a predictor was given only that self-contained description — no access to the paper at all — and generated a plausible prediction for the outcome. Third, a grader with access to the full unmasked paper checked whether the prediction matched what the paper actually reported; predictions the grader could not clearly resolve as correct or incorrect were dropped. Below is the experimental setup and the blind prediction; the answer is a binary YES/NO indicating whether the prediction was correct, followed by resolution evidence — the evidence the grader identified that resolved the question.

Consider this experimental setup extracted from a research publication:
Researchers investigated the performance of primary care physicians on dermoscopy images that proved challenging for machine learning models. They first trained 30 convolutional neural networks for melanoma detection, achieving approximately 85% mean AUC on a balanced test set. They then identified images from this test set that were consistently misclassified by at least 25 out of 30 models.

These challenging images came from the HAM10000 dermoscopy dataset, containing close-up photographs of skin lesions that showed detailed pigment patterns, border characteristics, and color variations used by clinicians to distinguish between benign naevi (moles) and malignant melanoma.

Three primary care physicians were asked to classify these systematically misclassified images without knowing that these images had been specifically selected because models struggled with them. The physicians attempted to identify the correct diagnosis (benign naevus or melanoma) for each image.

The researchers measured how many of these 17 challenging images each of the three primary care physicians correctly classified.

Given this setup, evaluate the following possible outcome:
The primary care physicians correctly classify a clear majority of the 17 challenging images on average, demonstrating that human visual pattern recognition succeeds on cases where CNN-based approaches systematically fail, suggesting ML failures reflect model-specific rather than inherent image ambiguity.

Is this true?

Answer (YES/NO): NO